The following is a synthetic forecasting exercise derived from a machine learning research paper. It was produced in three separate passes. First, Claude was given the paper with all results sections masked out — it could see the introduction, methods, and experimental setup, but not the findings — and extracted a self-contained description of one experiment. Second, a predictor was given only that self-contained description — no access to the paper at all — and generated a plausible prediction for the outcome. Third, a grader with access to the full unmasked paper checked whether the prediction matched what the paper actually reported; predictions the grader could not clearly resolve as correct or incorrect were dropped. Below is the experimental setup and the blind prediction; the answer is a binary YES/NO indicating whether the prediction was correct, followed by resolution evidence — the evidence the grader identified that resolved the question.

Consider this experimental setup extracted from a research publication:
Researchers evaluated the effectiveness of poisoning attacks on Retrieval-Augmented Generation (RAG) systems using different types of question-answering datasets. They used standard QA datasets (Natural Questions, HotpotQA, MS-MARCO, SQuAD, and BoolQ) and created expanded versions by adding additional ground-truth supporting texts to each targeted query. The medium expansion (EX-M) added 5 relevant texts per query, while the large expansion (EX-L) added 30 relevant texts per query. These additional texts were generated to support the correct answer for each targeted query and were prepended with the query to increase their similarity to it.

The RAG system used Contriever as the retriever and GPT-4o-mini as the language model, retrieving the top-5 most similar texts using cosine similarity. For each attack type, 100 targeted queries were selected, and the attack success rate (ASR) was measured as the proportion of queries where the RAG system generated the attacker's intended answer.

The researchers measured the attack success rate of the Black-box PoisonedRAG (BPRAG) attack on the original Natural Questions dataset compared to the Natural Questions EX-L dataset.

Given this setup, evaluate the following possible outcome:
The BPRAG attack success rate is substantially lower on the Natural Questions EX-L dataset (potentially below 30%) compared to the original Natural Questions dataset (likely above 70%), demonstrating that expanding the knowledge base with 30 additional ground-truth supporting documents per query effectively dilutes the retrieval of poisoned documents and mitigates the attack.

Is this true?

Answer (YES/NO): NO